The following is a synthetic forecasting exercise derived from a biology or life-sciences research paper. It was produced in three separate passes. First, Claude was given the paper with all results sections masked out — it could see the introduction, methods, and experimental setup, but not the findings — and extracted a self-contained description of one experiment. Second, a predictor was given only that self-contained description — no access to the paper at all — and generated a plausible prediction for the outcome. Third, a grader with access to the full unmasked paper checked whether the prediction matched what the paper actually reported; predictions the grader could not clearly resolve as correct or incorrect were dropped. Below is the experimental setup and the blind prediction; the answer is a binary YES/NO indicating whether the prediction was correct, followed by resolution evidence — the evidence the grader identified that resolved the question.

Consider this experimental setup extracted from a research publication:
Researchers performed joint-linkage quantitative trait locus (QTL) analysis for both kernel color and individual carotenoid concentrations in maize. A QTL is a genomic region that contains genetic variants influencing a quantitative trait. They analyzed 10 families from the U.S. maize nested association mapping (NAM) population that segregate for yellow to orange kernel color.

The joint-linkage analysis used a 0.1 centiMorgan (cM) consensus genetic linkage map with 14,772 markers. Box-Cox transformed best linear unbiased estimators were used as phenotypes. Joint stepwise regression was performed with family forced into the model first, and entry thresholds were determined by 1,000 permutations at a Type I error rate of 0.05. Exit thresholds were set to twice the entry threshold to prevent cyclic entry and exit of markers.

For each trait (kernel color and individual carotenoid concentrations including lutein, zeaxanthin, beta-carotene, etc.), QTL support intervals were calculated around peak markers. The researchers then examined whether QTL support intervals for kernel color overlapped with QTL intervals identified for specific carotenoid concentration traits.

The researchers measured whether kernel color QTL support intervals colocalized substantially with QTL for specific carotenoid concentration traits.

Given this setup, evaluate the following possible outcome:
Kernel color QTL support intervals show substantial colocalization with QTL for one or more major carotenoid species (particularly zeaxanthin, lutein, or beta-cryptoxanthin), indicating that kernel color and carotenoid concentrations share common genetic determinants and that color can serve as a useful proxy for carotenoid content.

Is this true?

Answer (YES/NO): YES